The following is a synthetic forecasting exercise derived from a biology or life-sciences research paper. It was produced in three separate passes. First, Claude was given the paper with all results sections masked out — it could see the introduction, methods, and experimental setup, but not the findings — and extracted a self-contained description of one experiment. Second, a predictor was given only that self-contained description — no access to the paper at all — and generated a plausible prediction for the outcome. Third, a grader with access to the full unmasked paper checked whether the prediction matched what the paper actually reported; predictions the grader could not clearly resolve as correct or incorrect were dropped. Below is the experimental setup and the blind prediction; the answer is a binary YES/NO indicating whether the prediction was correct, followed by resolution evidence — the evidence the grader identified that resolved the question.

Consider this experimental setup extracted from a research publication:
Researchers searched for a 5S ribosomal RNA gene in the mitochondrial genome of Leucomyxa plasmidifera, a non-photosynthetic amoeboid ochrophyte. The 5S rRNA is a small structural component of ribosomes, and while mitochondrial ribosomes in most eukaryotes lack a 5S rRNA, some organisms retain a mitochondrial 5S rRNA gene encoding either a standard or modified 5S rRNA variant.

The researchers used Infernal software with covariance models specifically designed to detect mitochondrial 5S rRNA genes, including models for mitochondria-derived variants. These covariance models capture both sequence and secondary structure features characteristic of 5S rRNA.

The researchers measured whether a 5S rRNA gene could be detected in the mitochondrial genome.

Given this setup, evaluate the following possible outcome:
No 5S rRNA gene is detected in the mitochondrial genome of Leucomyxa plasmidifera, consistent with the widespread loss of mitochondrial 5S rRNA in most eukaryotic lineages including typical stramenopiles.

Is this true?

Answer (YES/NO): NO